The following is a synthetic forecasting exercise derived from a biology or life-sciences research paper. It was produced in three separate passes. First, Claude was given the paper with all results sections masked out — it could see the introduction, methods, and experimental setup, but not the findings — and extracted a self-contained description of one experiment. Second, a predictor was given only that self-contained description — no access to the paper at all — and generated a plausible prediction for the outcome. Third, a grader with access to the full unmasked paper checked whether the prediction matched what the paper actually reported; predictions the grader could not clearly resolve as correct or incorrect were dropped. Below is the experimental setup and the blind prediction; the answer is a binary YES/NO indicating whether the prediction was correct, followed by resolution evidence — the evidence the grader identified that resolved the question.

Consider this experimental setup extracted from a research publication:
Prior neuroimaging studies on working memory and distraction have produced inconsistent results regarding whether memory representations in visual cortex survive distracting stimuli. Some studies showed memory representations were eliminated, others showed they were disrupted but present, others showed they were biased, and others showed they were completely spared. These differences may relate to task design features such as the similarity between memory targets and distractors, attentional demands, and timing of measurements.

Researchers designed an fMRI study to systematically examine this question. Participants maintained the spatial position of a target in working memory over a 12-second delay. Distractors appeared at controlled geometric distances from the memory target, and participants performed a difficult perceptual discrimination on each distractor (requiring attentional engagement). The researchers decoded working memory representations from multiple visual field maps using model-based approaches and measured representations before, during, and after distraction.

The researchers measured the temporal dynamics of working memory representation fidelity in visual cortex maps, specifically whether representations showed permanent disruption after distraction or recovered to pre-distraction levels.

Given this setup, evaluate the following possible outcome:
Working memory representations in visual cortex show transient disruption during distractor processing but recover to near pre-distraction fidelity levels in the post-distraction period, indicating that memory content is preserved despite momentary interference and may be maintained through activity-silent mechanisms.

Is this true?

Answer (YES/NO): NO